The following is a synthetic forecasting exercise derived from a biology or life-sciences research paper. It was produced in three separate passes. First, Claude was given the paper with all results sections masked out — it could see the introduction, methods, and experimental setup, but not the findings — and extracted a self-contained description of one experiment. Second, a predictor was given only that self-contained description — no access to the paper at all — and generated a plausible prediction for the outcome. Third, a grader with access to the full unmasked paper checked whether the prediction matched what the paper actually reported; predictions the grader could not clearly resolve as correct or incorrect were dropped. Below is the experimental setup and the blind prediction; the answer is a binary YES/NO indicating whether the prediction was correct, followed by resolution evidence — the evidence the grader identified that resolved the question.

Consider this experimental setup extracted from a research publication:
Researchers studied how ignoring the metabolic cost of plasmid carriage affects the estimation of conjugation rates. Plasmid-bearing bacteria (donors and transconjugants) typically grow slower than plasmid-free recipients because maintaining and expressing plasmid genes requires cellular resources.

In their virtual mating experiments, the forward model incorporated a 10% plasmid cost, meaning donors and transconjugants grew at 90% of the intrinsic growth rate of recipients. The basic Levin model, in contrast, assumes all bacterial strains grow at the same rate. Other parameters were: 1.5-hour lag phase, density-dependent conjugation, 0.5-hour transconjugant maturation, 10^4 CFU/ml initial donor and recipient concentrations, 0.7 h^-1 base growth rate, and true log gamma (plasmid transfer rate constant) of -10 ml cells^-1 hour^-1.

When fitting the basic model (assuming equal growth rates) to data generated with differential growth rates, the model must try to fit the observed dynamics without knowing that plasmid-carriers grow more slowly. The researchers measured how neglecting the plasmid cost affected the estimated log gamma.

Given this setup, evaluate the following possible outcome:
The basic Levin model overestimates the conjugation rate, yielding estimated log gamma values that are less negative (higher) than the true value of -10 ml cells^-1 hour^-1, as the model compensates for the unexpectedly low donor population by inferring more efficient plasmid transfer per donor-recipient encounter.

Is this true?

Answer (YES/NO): NO